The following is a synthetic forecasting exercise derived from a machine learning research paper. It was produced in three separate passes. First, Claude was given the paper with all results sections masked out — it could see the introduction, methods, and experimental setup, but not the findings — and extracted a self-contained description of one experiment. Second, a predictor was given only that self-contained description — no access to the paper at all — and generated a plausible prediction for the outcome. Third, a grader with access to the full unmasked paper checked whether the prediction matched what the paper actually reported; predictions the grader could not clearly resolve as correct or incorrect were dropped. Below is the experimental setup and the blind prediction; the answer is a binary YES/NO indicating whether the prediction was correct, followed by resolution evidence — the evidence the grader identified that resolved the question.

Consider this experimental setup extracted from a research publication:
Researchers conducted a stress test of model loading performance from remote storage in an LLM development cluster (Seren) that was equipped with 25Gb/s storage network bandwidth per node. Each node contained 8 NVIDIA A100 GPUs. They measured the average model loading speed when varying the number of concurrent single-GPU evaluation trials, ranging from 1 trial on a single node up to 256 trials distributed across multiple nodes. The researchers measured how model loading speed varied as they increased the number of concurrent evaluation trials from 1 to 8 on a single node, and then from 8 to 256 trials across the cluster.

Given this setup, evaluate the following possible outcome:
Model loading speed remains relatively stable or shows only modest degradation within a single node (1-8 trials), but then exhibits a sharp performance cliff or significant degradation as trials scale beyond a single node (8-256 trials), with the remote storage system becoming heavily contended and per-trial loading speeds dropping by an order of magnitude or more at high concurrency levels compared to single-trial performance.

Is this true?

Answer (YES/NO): NO